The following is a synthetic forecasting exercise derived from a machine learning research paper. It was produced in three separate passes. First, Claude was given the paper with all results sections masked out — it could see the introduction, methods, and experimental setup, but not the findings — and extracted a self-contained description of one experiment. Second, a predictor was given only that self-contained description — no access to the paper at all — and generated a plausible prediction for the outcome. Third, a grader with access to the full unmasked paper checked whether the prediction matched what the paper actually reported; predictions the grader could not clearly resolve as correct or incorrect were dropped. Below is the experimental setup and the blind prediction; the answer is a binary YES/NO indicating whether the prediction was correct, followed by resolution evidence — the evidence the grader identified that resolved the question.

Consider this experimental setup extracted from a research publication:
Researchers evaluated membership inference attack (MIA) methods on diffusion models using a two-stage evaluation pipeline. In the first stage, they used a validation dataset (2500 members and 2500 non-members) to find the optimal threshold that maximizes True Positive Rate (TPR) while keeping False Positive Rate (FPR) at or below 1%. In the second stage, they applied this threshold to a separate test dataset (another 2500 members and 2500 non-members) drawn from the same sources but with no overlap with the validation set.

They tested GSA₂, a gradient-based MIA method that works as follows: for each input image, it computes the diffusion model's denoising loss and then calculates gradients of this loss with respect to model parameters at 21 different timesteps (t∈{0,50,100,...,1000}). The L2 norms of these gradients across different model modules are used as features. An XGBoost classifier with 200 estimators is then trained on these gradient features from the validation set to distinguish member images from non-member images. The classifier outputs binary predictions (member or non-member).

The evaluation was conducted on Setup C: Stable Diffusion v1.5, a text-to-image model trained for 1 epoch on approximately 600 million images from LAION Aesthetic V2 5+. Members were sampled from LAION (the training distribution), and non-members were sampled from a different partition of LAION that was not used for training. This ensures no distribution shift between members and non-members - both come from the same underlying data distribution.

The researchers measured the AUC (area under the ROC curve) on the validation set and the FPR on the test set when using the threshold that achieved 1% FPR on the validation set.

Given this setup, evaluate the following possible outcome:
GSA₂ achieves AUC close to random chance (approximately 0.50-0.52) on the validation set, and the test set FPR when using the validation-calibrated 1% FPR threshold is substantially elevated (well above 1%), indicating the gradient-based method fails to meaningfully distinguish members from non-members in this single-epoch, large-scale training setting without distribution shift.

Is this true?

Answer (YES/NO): NO